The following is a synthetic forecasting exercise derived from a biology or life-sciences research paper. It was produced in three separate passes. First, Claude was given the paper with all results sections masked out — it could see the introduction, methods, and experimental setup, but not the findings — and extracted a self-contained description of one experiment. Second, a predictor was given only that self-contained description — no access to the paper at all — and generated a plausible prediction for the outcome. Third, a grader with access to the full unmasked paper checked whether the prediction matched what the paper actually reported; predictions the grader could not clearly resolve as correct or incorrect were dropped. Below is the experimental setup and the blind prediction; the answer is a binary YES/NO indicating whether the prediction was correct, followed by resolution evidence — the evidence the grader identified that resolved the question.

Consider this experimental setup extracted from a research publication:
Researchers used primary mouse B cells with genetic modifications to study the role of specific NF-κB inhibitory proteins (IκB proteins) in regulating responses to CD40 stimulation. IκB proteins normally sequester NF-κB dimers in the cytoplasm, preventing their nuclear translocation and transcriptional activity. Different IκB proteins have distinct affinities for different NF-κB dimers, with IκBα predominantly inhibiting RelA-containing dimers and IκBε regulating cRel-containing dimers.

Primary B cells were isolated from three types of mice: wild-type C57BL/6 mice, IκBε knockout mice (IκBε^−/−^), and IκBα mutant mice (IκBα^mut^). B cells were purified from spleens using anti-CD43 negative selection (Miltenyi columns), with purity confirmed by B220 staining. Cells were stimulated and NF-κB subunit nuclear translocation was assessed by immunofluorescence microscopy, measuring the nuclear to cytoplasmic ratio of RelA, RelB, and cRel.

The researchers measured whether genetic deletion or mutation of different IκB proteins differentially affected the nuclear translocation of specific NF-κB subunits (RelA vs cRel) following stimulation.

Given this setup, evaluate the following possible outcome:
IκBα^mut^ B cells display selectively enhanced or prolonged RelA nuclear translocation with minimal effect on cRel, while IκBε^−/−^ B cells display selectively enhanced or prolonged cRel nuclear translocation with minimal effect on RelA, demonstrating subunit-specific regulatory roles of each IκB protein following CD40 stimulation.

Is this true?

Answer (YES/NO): NO